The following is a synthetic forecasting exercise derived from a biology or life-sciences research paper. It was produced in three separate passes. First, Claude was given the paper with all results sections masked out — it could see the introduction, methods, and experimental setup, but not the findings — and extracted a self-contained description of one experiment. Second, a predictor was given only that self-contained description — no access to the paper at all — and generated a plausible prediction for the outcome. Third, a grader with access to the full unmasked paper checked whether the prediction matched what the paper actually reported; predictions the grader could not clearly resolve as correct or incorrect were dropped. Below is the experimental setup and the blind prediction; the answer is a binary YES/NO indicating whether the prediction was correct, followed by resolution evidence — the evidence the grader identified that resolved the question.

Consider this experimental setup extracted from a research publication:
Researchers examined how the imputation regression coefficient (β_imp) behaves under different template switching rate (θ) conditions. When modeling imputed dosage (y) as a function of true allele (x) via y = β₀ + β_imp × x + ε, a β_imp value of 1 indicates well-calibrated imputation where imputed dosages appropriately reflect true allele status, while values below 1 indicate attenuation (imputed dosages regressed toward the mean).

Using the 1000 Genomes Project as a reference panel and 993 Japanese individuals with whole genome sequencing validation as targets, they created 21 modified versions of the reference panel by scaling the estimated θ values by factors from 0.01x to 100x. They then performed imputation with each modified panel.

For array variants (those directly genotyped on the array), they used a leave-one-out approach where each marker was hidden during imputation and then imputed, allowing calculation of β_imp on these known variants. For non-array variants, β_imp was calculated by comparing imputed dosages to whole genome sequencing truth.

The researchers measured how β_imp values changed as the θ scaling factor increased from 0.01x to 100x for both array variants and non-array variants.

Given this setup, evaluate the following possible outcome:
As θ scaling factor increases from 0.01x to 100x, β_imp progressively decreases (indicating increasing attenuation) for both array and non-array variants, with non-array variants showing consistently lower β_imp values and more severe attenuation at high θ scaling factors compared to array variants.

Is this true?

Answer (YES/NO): NO